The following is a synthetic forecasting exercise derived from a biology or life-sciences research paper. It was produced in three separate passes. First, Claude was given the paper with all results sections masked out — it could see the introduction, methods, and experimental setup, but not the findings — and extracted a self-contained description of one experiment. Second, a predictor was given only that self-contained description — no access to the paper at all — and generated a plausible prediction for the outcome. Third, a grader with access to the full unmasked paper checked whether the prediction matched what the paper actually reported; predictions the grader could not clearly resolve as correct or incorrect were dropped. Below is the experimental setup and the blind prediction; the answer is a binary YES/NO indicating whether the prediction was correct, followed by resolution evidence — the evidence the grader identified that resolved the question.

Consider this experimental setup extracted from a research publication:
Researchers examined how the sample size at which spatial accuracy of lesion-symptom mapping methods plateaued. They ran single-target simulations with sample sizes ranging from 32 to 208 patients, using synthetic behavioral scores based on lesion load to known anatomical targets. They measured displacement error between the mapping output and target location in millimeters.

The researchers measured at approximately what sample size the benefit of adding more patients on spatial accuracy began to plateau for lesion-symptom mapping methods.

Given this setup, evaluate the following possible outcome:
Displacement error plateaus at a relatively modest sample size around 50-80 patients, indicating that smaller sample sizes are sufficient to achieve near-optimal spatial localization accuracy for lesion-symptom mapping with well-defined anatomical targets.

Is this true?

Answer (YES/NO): NO